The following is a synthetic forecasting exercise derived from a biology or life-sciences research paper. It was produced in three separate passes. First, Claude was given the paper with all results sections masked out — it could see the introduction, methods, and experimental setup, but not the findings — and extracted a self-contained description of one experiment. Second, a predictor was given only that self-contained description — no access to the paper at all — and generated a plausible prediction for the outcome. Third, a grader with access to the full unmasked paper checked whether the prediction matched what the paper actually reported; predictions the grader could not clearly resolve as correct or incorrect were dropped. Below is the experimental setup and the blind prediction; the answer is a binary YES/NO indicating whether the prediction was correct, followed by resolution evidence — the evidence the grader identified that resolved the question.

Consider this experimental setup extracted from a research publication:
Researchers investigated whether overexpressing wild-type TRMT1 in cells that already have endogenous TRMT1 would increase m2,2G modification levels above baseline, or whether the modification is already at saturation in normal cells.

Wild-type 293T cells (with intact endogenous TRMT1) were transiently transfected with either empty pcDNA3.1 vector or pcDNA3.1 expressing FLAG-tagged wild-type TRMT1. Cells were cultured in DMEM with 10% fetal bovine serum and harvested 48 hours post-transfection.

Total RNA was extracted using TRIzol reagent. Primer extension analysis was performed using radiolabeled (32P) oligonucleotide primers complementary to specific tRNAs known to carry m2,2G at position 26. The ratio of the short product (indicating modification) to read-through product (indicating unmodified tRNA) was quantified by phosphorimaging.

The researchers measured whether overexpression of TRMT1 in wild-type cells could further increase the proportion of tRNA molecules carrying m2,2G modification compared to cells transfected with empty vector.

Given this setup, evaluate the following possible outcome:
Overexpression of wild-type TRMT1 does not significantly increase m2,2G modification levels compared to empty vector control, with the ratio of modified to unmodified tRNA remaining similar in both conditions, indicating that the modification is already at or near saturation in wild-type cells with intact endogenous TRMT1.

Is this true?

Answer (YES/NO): YES